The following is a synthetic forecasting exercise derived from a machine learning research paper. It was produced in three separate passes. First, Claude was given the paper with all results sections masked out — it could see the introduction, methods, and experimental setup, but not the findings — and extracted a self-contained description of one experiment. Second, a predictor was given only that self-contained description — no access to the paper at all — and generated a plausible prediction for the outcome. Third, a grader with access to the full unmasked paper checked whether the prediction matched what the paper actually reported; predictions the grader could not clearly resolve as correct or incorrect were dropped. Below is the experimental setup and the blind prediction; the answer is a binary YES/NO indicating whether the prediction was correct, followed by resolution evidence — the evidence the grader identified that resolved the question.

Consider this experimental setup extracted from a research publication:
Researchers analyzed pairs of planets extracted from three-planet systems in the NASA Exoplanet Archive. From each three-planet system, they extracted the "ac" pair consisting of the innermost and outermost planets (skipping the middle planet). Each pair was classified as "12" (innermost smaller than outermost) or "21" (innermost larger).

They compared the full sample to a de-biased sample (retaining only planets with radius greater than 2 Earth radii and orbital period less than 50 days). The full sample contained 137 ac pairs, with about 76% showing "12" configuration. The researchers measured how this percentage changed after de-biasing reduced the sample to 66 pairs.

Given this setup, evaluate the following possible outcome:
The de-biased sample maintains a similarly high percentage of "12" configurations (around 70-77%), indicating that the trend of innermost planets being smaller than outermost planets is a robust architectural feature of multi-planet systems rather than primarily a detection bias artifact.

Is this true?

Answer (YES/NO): NO